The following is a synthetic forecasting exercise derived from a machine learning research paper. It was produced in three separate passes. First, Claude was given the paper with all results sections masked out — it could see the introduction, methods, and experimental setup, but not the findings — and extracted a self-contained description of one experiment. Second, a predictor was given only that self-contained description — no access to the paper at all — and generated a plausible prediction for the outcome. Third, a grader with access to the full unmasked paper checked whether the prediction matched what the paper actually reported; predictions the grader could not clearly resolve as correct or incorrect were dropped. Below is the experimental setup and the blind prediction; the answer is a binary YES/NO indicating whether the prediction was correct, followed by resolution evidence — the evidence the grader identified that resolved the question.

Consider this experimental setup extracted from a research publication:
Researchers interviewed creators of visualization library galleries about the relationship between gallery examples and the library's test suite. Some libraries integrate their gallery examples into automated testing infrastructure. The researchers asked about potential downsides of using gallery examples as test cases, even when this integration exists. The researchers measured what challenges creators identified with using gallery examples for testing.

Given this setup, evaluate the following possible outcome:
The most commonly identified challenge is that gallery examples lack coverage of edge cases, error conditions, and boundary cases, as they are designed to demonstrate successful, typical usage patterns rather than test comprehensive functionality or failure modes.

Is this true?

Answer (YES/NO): NO